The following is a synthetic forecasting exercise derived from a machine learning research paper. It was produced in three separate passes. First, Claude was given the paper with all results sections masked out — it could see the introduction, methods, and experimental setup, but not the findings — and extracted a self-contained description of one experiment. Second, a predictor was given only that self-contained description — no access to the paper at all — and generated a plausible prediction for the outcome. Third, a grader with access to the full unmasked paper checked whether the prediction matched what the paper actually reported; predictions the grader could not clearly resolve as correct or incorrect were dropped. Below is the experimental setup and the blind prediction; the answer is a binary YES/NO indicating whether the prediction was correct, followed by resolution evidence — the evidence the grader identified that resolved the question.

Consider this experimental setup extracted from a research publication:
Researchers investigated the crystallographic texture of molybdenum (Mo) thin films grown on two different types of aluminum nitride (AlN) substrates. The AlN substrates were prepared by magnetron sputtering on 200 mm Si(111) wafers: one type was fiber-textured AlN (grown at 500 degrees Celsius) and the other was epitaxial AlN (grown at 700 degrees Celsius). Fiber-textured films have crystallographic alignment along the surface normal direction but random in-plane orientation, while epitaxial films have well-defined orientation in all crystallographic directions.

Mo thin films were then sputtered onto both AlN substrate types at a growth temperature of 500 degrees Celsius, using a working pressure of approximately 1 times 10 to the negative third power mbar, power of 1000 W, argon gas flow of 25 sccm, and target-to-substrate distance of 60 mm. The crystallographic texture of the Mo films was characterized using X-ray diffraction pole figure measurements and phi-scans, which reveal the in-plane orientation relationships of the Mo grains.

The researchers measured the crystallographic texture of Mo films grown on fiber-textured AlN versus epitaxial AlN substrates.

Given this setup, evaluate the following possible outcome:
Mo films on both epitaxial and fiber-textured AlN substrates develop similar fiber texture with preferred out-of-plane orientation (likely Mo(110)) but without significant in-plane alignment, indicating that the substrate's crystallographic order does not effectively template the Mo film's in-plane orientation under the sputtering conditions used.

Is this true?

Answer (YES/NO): NO